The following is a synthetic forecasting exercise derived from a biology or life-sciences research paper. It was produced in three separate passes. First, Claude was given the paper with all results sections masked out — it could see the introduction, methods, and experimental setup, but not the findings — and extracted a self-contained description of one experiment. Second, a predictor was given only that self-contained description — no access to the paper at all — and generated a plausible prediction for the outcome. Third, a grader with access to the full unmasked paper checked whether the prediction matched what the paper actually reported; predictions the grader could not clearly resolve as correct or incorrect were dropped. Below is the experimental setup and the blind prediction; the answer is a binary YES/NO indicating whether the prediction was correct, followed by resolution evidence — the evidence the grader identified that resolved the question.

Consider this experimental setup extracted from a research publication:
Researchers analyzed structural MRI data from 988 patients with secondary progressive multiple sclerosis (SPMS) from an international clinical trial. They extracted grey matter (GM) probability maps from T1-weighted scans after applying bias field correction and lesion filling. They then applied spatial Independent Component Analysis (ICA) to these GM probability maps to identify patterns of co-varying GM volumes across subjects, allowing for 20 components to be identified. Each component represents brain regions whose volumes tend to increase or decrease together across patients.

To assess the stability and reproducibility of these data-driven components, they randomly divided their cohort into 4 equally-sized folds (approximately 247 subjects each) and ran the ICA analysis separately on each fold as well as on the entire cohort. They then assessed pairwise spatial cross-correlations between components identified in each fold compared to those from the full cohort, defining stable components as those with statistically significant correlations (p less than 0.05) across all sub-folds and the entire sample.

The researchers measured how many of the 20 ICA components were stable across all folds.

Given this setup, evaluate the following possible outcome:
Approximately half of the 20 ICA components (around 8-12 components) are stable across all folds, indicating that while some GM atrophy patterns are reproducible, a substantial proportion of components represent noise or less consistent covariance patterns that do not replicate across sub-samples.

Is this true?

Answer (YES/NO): NO